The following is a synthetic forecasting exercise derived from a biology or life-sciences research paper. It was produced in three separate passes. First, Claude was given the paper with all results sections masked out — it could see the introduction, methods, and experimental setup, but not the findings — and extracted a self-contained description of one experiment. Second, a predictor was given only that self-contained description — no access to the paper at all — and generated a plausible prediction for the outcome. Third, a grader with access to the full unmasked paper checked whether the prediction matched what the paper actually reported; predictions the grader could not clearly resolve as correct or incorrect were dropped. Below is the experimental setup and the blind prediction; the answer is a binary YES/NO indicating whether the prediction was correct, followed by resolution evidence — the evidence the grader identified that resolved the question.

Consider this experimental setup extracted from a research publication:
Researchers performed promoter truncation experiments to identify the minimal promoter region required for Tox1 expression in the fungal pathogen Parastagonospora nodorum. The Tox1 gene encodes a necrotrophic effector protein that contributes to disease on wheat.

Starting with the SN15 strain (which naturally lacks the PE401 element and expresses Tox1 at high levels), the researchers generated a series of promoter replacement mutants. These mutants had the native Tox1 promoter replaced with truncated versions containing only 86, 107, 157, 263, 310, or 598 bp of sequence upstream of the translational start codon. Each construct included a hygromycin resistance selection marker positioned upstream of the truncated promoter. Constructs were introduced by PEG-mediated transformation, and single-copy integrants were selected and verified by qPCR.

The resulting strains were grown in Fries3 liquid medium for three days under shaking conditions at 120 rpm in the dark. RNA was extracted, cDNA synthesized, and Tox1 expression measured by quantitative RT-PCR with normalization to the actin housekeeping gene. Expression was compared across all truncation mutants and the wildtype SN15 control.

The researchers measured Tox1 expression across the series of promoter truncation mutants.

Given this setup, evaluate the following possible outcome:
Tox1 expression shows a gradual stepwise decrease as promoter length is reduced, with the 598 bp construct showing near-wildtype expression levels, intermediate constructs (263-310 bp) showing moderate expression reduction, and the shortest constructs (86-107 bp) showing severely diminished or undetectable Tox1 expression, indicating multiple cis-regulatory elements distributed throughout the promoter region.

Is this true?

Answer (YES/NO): NO